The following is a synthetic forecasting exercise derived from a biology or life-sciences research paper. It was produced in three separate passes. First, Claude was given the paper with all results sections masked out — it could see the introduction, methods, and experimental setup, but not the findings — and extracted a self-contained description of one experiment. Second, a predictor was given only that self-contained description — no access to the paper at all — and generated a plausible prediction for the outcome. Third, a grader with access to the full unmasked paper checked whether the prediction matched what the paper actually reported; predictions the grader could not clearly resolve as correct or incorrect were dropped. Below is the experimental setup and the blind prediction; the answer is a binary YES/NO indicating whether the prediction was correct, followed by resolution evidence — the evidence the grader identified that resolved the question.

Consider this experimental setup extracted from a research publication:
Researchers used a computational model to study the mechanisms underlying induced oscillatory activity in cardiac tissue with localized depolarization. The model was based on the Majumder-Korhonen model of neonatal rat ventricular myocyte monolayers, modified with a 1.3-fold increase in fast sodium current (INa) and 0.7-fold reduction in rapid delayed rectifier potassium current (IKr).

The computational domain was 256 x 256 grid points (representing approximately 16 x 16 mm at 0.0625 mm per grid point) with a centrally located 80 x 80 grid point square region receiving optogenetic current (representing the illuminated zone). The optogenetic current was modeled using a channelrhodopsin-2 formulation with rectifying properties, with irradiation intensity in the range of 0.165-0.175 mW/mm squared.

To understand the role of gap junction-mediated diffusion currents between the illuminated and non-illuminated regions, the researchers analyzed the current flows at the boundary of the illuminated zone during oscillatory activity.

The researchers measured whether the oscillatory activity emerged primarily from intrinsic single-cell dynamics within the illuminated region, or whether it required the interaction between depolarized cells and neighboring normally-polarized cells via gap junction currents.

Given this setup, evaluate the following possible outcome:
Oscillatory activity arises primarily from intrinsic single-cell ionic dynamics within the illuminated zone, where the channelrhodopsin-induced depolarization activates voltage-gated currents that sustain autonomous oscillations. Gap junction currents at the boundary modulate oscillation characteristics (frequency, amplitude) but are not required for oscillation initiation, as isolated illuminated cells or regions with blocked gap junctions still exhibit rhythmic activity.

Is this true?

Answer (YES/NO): NO